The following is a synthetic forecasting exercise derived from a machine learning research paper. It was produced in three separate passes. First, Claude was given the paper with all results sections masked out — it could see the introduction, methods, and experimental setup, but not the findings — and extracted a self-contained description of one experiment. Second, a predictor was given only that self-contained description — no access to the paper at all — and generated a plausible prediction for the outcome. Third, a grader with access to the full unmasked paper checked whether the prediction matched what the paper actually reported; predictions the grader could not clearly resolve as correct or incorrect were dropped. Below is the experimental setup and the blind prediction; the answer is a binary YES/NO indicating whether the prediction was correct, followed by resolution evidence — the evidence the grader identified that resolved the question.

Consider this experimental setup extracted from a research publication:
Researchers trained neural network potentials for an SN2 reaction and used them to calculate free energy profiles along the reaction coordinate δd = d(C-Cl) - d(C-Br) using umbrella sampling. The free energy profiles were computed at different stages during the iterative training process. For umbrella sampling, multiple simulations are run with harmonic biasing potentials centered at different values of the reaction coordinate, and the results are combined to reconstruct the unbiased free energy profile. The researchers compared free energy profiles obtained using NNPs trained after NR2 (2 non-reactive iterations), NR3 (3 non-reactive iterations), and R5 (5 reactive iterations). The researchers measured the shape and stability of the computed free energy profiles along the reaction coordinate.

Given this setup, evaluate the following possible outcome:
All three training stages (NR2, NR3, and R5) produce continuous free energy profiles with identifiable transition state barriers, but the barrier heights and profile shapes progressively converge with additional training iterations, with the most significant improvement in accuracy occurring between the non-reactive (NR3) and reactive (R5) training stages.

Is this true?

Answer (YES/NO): NO